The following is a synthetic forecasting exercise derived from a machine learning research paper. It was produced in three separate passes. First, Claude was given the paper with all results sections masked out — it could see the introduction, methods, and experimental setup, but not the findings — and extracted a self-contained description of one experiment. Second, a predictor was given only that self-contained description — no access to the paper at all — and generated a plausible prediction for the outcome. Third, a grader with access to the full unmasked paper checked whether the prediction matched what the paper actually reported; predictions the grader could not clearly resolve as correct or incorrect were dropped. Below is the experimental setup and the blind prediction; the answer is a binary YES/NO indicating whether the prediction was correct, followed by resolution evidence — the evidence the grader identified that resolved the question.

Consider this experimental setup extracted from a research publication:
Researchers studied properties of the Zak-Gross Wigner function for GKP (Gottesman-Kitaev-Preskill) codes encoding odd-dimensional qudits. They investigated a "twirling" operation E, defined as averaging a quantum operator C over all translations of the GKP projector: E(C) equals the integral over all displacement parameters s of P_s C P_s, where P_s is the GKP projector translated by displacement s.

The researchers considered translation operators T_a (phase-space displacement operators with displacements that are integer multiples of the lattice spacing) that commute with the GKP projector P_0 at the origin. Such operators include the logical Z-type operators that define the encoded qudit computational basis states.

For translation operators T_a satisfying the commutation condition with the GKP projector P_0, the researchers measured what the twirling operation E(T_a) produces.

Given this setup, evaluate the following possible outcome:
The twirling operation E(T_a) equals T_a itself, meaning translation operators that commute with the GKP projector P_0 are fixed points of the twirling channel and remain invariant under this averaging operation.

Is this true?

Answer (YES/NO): YES